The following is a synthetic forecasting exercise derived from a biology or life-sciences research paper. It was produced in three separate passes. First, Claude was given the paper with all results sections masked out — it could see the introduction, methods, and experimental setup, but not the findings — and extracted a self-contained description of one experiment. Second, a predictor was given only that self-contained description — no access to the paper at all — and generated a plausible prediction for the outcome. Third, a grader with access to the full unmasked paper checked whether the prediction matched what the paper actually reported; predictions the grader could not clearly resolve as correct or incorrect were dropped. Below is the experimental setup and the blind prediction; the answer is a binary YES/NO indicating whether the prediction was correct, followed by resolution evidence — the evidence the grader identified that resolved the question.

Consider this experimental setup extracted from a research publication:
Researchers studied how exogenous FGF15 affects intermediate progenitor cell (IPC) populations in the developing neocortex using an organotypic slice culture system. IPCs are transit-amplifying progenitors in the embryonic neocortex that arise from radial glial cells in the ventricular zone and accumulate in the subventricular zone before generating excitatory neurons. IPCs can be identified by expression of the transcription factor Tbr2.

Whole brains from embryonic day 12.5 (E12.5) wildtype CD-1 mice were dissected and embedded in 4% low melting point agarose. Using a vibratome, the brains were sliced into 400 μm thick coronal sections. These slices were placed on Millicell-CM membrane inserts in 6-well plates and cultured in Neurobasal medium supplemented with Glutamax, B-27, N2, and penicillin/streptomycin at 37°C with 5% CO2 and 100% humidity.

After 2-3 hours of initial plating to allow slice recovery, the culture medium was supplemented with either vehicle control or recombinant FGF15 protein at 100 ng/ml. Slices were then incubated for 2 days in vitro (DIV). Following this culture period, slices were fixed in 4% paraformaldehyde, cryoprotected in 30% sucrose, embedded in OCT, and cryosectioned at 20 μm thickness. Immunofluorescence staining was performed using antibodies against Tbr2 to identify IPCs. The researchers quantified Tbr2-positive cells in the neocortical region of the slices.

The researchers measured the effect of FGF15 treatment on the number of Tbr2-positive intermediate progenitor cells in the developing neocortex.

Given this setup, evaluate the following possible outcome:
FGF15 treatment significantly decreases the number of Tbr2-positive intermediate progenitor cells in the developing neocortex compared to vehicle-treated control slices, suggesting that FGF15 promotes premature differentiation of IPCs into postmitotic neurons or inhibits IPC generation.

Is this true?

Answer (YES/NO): YES